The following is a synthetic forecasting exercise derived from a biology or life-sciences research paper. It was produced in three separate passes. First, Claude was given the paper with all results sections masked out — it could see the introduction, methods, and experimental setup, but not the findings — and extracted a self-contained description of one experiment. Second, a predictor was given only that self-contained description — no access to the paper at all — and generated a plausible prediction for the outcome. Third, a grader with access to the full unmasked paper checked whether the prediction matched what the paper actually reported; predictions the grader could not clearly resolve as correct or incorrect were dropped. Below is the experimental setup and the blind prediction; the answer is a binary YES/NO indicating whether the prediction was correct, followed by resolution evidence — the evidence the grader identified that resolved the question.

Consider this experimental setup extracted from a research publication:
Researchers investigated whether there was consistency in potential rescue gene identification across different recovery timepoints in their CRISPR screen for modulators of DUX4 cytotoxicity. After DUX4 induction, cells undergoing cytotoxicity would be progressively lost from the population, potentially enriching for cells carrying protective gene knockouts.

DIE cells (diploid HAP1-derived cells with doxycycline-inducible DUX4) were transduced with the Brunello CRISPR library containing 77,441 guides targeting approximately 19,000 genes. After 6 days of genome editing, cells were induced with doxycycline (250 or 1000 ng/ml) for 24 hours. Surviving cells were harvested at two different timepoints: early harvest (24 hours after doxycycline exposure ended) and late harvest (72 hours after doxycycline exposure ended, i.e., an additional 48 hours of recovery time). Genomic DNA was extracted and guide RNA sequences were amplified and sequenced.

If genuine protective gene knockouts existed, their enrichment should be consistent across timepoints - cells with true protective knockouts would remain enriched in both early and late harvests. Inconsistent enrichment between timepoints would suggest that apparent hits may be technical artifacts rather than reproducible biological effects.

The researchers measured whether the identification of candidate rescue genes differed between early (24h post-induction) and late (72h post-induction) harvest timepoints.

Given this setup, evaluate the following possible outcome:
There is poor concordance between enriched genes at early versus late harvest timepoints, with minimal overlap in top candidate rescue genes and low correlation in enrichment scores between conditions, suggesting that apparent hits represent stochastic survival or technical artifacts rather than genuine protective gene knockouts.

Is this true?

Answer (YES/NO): NO